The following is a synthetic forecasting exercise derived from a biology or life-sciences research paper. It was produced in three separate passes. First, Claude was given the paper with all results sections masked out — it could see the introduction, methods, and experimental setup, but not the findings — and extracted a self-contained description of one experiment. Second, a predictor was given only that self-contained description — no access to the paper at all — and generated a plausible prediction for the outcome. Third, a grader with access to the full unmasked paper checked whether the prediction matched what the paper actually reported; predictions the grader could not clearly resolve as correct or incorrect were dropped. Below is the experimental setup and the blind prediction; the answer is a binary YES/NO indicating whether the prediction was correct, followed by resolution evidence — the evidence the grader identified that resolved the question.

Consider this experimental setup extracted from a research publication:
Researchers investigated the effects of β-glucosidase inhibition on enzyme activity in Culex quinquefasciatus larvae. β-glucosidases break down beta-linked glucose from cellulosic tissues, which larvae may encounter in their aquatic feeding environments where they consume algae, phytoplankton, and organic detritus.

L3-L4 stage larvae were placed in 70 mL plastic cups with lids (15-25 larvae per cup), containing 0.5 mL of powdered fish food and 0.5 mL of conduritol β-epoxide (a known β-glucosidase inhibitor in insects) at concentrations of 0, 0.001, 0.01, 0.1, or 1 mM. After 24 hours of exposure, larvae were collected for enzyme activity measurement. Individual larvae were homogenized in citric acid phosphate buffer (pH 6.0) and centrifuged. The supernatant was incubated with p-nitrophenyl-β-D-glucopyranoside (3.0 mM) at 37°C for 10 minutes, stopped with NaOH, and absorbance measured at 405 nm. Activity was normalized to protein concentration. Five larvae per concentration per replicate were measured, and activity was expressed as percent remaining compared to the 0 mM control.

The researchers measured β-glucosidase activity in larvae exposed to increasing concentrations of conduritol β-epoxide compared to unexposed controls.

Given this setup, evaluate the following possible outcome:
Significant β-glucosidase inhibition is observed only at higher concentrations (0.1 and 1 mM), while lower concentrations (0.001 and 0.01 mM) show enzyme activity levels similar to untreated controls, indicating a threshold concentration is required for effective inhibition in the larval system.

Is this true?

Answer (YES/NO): NO